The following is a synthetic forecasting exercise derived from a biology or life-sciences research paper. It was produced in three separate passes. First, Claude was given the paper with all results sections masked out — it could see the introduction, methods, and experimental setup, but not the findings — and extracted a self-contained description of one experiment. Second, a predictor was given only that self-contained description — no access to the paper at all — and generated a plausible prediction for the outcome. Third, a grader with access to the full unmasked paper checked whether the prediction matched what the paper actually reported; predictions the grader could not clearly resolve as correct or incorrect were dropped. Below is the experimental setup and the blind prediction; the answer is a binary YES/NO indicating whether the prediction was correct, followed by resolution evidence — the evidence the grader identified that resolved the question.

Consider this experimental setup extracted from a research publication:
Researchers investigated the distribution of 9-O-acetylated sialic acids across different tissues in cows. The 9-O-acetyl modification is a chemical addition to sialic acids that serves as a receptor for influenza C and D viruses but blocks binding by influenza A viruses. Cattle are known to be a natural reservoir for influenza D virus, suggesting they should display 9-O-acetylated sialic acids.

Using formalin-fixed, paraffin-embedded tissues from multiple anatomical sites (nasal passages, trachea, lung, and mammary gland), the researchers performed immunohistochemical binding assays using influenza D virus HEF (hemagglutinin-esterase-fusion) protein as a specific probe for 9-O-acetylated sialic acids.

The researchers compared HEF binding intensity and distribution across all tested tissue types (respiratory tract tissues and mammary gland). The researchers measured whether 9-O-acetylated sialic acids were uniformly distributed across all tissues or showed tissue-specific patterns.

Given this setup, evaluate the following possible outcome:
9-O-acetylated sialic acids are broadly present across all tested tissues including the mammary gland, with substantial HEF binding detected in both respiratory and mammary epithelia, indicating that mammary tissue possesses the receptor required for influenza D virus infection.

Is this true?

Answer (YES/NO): YES